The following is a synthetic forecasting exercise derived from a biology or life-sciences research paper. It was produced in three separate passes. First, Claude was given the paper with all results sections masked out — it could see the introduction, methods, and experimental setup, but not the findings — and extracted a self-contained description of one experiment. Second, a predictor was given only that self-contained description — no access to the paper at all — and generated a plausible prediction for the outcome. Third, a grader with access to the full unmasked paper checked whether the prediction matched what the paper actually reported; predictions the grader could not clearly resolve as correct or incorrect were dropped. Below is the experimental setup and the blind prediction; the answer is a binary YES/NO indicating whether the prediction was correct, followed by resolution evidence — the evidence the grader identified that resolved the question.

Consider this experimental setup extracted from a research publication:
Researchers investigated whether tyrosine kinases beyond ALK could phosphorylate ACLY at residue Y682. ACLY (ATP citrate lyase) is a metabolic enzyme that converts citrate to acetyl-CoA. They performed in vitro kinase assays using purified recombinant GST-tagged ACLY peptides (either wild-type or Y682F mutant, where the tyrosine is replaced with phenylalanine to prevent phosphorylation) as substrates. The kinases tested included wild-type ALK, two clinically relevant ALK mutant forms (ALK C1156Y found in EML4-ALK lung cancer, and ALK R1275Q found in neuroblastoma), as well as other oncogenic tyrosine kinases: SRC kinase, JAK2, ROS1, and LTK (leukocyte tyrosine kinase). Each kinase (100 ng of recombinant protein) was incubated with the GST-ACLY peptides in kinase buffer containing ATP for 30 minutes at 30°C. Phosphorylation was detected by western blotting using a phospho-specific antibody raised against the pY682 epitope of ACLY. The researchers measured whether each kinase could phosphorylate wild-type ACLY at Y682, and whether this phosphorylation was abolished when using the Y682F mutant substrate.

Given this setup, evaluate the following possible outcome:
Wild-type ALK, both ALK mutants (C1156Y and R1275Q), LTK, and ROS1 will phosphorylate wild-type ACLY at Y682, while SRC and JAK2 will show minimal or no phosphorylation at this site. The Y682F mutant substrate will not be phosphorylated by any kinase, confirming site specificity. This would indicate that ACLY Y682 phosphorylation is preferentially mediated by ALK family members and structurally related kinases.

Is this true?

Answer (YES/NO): NO